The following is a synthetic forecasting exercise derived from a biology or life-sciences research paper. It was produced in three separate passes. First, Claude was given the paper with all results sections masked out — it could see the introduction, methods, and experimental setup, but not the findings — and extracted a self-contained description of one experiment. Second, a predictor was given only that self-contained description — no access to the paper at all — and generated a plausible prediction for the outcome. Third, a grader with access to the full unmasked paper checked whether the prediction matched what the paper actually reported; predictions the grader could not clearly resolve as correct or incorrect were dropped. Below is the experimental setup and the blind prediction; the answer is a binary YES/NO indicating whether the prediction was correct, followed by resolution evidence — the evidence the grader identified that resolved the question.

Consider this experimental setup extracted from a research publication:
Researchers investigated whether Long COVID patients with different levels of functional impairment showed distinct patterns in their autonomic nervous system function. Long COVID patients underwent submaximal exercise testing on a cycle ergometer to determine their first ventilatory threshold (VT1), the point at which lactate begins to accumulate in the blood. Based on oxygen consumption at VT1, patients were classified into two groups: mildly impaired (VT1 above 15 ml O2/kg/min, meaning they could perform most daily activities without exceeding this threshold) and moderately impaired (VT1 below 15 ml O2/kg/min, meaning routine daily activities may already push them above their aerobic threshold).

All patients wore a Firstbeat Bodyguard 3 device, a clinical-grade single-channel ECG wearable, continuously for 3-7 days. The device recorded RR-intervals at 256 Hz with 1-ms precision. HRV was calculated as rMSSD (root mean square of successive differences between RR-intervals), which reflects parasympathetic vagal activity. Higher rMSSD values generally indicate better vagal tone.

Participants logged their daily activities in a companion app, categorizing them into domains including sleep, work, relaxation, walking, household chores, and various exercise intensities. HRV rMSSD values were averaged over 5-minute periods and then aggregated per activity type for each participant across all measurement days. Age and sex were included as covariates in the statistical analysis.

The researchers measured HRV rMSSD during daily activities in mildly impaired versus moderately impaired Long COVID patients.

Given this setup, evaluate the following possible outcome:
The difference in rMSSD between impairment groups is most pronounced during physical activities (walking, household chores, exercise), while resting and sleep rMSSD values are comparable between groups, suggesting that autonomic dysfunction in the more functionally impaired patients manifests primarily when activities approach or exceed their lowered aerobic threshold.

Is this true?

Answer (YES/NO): NO